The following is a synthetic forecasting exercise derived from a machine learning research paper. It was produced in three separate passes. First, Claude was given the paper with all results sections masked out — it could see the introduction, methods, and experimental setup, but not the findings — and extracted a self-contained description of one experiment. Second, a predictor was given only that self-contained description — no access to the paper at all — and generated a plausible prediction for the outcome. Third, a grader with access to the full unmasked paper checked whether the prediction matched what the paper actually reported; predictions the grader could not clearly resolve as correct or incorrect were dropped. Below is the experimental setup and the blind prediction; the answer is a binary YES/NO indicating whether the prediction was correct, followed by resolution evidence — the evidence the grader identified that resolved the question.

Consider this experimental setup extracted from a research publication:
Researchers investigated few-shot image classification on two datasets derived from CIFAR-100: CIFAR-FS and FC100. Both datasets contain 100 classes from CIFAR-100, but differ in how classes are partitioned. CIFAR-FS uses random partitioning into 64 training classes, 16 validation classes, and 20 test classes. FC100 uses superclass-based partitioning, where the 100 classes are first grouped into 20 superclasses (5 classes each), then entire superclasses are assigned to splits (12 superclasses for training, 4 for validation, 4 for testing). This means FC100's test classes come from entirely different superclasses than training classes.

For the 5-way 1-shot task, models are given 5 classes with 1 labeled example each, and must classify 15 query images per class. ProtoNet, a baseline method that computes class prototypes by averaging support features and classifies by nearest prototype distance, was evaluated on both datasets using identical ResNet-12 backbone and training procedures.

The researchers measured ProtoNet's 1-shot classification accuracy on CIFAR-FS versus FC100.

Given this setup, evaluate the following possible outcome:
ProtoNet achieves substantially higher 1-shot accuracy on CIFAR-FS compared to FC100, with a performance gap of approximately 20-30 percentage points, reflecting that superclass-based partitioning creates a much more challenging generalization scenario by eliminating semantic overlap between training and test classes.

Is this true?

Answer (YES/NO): YES